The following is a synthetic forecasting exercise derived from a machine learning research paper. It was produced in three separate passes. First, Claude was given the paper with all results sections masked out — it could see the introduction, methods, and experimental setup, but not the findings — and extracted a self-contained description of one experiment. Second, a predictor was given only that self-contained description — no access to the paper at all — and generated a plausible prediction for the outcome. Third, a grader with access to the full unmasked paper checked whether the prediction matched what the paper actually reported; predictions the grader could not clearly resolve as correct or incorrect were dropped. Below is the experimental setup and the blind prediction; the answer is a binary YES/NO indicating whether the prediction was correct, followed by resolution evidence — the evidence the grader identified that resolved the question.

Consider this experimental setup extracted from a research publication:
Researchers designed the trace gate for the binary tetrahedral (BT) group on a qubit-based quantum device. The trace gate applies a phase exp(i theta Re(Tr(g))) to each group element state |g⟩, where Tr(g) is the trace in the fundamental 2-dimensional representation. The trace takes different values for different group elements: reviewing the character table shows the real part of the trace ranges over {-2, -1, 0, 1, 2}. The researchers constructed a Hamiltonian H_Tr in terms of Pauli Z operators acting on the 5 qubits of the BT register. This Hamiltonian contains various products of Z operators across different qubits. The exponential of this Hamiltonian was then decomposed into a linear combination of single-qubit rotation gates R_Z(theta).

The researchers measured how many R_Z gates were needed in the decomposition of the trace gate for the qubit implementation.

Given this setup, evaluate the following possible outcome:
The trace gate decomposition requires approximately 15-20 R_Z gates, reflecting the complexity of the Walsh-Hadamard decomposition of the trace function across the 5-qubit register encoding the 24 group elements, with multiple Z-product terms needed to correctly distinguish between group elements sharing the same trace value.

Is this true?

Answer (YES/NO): NO